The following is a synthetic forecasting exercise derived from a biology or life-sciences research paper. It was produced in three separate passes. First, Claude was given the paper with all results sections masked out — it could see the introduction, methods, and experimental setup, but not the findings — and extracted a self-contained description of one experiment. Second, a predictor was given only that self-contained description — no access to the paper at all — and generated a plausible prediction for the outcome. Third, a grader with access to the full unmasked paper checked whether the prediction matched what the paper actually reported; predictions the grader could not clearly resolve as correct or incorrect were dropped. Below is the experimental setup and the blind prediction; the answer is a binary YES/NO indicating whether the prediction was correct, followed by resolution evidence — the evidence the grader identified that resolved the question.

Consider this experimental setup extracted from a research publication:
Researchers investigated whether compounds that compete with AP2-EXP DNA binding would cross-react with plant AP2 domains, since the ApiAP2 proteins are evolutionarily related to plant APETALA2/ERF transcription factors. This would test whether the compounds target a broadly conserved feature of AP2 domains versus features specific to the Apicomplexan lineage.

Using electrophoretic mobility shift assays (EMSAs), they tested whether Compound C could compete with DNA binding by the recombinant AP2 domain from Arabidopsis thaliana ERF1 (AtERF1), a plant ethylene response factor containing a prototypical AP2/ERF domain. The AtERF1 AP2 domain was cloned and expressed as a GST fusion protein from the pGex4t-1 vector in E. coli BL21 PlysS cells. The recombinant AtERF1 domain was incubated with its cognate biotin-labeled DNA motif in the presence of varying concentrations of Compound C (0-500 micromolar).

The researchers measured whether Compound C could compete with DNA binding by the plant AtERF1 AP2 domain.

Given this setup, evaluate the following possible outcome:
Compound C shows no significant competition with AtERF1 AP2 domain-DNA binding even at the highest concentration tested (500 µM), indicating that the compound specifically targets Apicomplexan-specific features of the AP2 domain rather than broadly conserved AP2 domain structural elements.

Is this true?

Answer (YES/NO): YES